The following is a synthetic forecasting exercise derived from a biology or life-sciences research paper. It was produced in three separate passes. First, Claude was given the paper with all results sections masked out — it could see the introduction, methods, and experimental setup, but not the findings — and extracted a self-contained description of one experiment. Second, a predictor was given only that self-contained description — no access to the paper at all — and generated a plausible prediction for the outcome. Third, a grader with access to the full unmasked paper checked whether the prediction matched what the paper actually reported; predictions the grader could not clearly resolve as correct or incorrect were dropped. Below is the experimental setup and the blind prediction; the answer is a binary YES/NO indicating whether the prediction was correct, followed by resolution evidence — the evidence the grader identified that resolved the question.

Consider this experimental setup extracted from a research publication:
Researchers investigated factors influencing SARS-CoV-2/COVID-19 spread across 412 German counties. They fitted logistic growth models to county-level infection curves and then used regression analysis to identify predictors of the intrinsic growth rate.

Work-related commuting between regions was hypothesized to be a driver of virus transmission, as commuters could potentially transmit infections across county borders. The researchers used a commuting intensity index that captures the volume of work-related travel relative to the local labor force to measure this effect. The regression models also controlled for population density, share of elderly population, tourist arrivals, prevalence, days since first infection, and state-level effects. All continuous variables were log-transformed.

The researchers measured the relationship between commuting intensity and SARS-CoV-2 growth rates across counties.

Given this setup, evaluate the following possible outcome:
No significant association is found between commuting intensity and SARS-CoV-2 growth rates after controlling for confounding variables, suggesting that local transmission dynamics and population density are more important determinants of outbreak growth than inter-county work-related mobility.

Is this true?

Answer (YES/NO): NO